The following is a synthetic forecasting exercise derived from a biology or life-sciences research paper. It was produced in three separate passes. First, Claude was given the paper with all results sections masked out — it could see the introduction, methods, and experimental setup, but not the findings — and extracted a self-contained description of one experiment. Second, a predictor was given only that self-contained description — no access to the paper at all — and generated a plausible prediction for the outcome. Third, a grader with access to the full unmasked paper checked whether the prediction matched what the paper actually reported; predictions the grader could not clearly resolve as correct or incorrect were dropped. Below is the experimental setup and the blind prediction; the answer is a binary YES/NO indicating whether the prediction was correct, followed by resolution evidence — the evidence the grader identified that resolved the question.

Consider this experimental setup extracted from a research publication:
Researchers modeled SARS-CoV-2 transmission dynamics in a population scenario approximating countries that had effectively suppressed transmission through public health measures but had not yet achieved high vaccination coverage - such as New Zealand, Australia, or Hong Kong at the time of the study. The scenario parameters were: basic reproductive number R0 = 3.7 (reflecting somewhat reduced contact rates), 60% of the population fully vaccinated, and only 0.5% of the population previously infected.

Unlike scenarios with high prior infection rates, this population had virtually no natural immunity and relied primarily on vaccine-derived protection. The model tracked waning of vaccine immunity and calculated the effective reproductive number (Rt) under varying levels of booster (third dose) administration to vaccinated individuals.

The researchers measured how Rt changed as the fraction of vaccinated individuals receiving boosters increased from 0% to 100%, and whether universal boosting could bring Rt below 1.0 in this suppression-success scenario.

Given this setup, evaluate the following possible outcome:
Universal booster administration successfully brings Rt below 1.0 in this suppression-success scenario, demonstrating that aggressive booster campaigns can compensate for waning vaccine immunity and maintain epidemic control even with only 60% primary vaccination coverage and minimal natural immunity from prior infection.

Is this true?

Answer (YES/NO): NO